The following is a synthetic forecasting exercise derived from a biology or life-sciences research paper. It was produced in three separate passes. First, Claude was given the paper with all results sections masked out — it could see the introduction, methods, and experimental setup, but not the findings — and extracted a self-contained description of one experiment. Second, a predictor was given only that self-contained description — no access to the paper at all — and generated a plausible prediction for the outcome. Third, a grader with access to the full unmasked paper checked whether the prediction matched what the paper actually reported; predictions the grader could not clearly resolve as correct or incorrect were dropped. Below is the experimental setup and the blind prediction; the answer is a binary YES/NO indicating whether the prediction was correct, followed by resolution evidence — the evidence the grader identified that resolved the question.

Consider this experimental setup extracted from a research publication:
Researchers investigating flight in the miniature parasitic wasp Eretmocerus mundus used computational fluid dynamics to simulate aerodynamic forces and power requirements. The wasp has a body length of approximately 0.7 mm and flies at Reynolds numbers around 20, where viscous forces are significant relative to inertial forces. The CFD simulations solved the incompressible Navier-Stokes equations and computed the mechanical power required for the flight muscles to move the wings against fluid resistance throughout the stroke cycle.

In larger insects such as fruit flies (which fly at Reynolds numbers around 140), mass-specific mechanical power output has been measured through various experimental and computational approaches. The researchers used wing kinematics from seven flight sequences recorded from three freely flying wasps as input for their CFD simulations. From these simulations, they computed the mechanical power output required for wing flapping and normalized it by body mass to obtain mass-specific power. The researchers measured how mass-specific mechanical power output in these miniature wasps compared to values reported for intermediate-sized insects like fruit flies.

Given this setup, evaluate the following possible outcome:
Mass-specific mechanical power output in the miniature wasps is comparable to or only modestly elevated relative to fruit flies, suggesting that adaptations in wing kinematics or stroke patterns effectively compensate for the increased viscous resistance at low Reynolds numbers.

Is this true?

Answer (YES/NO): NO